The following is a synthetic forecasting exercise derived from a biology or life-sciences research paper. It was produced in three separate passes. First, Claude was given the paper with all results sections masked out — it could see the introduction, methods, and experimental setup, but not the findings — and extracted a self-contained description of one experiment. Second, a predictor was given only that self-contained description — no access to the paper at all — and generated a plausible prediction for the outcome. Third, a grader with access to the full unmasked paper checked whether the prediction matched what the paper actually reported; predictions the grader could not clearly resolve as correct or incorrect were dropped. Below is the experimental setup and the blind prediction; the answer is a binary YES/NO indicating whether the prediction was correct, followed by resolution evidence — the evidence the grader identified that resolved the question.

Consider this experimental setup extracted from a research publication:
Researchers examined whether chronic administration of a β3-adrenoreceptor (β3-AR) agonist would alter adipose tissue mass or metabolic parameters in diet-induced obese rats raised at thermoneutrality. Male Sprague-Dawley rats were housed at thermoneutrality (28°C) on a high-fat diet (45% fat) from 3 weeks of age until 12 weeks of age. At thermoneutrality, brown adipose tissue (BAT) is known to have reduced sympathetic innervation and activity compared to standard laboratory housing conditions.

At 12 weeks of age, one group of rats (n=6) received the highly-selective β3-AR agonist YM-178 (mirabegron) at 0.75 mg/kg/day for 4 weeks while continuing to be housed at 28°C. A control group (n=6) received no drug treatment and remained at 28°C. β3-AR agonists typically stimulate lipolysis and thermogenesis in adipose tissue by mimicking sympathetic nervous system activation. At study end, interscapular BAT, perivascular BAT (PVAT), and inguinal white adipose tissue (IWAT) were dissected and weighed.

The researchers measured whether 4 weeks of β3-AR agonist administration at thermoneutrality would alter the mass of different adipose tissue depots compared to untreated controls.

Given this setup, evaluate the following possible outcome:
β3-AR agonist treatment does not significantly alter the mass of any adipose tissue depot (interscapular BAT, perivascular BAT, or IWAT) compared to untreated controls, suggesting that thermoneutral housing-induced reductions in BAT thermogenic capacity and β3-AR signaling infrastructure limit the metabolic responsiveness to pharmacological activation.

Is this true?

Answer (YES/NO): YES